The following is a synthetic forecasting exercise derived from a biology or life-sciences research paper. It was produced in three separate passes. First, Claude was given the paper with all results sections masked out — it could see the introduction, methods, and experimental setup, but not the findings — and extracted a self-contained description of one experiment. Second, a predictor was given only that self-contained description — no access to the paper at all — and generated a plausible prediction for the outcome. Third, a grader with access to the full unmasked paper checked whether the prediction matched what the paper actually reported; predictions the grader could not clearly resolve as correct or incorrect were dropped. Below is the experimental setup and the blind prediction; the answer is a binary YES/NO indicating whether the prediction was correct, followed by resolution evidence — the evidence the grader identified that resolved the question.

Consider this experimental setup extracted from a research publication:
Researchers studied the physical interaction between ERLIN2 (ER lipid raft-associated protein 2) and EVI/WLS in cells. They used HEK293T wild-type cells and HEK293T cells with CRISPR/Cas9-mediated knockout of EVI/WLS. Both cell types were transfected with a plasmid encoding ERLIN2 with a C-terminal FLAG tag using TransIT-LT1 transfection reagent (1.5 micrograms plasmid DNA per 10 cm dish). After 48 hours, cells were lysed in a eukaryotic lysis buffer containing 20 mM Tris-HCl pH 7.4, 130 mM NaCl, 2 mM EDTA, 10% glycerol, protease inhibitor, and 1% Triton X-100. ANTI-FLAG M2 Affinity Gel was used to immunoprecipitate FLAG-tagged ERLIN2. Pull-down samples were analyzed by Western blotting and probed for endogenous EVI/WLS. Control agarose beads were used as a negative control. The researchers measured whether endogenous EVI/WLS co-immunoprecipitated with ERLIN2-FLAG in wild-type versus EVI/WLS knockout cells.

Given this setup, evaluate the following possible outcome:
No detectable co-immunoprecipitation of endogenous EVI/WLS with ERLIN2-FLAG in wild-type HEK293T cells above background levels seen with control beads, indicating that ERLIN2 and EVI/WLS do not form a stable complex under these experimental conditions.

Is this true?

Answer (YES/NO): NO